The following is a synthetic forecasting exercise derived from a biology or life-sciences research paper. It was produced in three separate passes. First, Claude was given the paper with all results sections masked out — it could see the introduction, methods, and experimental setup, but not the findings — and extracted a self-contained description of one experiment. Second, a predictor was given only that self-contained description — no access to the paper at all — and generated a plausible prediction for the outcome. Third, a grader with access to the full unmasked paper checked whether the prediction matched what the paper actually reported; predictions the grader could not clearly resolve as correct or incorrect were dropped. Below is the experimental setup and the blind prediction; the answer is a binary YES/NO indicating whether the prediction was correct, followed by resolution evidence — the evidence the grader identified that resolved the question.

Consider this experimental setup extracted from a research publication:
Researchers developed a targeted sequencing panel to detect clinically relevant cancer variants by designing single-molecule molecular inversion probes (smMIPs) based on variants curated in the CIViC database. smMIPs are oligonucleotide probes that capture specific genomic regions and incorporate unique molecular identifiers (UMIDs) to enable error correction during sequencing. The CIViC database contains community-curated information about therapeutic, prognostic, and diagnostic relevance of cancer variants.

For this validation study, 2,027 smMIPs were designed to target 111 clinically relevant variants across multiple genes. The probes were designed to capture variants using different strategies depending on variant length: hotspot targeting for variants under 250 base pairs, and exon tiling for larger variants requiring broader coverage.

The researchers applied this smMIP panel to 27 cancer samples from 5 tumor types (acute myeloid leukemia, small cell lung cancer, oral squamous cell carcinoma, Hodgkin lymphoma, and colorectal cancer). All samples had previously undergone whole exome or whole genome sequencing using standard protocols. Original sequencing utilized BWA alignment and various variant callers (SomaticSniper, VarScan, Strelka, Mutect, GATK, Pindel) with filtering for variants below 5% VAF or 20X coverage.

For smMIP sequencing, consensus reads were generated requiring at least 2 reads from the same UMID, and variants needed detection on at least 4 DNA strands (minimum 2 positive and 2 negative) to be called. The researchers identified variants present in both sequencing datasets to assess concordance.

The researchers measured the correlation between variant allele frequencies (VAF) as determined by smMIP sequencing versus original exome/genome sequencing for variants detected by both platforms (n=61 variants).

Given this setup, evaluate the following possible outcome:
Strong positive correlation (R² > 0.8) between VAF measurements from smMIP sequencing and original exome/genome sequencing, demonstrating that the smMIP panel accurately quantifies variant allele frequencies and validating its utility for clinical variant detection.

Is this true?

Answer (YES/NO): NO